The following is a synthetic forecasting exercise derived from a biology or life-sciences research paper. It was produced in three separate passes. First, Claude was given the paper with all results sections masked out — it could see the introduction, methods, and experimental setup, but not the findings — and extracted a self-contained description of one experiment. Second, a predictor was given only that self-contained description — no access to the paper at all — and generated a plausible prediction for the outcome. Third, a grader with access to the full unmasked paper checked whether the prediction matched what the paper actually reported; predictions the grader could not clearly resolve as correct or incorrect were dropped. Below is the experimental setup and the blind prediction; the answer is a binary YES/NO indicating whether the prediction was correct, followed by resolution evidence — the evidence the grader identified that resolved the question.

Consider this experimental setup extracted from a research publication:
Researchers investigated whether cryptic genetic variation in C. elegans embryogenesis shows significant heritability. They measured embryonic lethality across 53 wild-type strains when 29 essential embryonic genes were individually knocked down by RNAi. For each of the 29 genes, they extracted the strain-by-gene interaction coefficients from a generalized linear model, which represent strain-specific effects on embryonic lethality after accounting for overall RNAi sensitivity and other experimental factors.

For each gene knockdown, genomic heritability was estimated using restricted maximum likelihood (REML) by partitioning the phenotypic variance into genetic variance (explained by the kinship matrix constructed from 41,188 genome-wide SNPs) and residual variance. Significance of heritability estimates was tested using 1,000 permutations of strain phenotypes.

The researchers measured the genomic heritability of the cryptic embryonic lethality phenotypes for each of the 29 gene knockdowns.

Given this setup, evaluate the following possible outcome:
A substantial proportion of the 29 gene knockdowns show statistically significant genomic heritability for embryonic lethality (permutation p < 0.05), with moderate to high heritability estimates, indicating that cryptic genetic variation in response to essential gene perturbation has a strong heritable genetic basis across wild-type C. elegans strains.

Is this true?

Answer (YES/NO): YES